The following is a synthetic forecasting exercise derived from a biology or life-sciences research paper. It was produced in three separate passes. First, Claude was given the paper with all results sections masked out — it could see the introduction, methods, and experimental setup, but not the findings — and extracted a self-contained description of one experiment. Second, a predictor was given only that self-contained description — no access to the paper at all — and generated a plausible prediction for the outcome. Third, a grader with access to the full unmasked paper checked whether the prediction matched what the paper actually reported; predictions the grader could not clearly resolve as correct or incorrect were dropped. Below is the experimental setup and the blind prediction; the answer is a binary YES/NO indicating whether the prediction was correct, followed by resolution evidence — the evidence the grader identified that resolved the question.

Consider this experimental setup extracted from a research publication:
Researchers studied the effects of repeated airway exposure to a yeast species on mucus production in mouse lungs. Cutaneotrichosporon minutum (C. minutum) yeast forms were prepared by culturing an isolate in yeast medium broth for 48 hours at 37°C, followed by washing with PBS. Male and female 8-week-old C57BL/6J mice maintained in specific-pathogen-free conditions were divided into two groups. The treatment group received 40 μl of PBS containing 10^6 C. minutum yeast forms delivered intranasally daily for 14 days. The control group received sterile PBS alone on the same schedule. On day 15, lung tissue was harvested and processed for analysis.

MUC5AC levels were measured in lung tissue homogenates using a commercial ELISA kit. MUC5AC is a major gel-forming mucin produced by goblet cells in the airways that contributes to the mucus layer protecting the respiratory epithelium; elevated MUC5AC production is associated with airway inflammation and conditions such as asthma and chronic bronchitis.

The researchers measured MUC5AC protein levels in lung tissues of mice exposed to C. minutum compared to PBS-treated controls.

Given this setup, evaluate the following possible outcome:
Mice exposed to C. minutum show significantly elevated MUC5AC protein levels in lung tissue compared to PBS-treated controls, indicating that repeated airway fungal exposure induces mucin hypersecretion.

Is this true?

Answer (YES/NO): YES